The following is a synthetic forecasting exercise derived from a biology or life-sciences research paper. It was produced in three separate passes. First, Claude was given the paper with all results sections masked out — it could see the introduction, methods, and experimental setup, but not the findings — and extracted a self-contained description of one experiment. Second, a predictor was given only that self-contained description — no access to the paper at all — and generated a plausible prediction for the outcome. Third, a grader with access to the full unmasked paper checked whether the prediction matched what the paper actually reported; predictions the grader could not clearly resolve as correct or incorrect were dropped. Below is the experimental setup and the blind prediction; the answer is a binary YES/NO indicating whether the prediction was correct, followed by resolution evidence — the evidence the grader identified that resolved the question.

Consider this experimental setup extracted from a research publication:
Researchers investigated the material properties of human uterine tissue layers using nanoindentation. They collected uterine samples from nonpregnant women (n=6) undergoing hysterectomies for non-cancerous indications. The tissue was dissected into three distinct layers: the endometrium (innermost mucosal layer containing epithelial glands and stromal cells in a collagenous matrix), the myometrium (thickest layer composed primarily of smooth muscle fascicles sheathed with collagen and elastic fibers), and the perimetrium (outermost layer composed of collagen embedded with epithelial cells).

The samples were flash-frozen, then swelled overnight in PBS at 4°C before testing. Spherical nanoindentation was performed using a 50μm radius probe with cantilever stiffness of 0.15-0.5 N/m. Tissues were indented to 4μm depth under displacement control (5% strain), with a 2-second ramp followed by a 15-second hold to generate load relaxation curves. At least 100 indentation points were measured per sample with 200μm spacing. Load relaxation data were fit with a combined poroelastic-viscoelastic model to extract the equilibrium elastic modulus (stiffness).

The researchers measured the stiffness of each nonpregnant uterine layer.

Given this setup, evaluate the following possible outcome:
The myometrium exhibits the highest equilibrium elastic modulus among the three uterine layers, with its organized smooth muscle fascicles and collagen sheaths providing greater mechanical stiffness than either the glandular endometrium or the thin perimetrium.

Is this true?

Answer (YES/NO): YES